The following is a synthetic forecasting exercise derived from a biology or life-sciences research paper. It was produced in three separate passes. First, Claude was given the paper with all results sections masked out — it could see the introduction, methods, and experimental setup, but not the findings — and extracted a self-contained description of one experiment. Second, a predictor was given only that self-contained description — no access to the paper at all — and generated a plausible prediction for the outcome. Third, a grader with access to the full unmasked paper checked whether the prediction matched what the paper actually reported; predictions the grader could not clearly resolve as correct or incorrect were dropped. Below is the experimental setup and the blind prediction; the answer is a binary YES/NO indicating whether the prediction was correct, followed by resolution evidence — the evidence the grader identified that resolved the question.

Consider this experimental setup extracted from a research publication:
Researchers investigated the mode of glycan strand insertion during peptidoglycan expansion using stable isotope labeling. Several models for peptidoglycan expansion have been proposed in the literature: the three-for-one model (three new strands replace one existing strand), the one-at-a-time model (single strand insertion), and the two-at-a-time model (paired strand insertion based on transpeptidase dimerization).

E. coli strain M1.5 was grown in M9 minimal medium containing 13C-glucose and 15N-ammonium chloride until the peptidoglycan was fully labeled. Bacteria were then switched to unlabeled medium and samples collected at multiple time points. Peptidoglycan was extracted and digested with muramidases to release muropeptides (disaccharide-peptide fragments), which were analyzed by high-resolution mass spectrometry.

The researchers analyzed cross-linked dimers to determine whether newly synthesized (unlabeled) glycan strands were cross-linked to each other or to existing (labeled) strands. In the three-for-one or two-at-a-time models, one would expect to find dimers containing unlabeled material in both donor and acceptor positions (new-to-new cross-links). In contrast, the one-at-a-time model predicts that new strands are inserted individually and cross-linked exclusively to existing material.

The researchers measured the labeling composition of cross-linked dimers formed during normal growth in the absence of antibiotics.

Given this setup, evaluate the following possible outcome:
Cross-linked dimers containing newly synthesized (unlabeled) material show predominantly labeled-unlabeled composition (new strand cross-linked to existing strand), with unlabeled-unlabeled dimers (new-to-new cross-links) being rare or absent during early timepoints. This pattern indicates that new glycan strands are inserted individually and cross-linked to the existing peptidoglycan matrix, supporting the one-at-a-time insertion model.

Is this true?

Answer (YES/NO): NO